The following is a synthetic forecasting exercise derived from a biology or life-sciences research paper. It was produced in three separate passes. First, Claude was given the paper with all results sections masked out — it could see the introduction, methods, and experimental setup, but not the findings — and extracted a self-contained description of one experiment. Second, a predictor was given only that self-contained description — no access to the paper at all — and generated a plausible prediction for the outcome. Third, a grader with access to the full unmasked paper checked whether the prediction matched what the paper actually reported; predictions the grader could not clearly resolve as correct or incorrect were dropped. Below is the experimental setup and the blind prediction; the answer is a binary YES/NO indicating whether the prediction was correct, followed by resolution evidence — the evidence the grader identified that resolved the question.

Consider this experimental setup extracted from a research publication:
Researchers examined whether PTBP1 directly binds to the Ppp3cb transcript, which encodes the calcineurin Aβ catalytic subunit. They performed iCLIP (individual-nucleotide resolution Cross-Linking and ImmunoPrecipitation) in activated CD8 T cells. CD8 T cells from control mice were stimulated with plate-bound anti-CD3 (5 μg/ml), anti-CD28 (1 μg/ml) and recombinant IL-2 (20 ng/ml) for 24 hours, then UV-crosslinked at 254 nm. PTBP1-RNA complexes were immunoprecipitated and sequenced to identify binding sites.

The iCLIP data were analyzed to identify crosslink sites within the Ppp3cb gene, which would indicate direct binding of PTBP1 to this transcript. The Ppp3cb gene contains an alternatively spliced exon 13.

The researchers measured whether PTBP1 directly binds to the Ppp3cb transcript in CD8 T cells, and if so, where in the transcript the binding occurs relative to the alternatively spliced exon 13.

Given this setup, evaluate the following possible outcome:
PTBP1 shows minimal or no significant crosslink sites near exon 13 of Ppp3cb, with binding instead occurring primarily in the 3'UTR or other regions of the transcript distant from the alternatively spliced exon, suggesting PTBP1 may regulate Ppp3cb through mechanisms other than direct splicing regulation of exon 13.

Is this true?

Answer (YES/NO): NO